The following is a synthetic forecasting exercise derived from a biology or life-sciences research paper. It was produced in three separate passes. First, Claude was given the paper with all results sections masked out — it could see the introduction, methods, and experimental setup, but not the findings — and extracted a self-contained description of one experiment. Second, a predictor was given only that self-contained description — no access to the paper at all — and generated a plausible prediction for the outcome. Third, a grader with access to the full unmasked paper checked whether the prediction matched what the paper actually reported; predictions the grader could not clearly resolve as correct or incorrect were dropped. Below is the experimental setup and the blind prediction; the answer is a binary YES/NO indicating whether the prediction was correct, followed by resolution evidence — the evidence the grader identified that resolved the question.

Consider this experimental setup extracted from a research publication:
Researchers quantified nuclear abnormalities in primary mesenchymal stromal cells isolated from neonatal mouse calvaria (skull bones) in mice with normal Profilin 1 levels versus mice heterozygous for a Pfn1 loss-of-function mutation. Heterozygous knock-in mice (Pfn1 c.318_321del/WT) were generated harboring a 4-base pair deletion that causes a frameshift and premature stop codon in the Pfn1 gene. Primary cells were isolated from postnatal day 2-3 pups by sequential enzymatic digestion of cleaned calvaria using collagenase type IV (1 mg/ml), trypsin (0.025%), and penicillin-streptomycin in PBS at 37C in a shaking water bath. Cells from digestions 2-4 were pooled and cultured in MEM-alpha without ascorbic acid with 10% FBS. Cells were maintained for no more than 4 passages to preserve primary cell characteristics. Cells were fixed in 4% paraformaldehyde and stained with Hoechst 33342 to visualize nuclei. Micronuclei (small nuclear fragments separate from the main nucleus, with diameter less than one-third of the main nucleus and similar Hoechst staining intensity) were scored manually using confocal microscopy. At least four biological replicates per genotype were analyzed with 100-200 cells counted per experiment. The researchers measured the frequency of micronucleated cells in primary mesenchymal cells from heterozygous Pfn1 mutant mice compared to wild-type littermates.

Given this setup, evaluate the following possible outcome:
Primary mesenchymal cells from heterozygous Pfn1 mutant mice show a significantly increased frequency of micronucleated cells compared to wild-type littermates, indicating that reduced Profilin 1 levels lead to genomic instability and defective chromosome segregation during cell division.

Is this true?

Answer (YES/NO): YES